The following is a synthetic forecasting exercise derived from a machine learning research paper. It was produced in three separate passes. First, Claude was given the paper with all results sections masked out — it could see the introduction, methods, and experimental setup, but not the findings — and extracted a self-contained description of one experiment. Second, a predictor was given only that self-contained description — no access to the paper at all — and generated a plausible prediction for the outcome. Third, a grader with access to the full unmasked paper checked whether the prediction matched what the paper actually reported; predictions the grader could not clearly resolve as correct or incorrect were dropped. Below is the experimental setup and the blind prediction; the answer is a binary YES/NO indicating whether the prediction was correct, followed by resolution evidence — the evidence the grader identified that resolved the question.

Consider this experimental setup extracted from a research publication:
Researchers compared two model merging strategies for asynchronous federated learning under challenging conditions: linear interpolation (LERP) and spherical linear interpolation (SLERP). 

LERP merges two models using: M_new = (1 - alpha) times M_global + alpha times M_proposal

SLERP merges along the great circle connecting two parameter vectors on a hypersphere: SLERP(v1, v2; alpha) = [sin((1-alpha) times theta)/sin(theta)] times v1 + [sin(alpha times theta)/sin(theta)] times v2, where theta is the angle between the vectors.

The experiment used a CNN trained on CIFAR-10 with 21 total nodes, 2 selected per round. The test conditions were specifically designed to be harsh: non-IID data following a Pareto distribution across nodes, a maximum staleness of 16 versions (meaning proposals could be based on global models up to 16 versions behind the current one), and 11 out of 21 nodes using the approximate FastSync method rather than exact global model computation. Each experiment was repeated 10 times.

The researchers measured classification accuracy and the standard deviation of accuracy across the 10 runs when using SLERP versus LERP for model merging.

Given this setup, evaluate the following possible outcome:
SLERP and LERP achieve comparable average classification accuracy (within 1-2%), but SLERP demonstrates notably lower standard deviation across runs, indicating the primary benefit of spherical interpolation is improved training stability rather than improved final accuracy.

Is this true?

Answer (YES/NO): NO